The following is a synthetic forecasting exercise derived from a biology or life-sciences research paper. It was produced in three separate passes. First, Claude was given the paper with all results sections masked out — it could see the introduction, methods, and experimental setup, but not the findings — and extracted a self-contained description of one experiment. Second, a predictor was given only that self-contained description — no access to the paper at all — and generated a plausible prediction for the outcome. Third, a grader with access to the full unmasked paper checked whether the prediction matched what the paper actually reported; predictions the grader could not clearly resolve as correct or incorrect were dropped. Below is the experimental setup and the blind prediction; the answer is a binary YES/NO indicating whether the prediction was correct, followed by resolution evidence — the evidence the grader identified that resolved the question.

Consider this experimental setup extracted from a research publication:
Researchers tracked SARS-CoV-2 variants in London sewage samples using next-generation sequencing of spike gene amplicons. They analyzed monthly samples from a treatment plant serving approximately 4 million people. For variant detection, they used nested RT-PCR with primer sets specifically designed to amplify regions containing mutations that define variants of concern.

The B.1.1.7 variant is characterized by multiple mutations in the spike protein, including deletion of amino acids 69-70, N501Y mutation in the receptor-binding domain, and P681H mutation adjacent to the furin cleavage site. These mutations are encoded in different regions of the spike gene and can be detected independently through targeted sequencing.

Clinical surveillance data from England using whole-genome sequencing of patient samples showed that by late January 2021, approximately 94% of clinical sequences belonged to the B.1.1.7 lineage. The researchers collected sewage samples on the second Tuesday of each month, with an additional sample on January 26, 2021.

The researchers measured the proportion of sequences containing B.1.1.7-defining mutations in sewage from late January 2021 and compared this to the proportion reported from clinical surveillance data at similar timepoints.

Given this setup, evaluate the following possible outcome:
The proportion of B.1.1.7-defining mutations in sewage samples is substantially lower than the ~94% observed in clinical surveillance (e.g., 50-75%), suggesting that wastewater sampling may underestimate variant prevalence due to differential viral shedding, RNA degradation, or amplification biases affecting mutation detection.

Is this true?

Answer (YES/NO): NO